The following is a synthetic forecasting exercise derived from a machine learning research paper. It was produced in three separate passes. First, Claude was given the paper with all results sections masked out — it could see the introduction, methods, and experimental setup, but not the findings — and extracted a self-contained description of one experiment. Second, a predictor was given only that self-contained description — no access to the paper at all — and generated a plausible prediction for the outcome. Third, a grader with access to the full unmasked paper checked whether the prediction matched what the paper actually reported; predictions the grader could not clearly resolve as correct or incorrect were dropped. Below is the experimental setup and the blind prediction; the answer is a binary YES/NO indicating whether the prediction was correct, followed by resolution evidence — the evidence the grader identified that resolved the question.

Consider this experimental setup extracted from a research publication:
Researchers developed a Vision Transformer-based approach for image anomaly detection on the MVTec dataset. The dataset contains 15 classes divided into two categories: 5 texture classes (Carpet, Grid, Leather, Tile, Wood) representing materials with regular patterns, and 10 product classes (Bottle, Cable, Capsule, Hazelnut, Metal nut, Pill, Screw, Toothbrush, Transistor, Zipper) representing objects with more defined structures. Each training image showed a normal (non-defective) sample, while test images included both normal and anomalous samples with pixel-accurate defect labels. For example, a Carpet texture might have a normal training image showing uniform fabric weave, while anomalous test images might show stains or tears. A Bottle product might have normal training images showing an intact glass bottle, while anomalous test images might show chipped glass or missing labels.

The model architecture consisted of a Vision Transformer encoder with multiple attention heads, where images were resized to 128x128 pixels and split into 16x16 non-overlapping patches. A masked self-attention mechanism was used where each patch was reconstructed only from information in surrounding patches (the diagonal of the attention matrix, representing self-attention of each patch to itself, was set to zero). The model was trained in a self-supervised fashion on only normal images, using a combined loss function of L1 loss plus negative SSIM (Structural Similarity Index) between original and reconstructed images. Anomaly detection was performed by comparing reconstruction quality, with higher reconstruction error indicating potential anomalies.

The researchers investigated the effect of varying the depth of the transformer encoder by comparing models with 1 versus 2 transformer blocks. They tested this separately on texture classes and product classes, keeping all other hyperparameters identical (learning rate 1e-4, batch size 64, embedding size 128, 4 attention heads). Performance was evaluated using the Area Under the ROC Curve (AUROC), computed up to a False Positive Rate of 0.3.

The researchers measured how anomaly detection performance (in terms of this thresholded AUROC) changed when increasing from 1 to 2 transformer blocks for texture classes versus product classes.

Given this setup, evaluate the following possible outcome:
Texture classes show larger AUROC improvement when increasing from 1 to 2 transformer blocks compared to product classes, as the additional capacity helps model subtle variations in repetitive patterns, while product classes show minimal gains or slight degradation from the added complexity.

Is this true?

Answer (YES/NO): YES